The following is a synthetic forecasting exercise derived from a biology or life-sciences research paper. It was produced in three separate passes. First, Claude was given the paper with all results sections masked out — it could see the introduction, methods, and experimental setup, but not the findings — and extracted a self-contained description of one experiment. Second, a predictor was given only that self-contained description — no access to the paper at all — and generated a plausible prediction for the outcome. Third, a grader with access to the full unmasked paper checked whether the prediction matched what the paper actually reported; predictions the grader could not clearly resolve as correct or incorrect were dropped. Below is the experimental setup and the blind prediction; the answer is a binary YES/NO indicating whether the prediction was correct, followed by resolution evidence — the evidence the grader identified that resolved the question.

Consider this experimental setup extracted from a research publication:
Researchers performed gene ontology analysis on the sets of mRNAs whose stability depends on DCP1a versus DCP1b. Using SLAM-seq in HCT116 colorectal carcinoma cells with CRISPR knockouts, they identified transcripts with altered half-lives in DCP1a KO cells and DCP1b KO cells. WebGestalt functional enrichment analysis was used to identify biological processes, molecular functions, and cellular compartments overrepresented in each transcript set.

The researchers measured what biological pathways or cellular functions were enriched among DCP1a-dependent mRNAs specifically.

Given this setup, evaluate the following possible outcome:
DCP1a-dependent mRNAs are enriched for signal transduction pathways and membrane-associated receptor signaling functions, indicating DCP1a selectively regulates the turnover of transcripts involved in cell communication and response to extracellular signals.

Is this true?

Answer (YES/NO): NO